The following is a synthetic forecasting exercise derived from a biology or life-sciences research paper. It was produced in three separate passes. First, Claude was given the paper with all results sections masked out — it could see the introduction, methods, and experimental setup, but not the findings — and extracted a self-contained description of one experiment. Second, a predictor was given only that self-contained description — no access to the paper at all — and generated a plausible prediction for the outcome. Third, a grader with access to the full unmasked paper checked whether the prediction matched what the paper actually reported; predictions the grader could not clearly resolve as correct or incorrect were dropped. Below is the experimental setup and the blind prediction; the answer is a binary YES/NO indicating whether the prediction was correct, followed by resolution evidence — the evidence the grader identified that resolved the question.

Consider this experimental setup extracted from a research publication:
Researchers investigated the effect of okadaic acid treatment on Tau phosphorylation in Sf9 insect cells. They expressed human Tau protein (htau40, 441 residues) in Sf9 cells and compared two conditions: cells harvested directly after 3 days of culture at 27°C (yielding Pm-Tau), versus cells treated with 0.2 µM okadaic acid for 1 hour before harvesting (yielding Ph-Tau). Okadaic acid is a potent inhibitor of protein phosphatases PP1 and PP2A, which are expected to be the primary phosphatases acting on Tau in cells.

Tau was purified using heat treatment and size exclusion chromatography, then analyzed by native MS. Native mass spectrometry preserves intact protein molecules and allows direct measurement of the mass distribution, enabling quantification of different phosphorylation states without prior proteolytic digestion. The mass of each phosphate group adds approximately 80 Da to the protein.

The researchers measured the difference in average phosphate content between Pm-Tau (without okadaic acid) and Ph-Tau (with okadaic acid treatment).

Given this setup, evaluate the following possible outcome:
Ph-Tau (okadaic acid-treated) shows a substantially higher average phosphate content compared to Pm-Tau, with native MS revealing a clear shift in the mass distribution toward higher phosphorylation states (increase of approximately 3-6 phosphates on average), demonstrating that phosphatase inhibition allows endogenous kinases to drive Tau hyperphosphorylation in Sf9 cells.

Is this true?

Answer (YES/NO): YES